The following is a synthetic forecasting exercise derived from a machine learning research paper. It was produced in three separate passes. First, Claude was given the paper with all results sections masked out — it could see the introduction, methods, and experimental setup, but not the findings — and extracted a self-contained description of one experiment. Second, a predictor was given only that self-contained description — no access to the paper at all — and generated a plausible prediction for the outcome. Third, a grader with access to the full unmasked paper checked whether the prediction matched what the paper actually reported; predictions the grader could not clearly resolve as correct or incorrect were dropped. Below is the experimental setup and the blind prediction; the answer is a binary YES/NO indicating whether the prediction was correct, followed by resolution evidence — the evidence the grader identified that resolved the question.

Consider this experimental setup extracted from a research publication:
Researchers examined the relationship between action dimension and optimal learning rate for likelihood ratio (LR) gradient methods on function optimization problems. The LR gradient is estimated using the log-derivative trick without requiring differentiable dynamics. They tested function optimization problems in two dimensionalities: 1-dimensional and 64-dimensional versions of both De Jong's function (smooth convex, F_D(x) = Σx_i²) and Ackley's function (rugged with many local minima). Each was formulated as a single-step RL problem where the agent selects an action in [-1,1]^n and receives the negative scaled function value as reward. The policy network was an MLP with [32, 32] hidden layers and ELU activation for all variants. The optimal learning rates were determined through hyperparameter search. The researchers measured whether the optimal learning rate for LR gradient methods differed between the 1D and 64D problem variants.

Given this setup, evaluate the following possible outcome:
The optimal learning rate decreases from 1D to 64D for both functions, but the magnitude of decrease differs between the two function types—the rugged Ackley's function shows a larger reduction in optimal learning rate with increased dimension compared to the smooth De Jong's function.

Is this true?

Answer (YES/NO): NO